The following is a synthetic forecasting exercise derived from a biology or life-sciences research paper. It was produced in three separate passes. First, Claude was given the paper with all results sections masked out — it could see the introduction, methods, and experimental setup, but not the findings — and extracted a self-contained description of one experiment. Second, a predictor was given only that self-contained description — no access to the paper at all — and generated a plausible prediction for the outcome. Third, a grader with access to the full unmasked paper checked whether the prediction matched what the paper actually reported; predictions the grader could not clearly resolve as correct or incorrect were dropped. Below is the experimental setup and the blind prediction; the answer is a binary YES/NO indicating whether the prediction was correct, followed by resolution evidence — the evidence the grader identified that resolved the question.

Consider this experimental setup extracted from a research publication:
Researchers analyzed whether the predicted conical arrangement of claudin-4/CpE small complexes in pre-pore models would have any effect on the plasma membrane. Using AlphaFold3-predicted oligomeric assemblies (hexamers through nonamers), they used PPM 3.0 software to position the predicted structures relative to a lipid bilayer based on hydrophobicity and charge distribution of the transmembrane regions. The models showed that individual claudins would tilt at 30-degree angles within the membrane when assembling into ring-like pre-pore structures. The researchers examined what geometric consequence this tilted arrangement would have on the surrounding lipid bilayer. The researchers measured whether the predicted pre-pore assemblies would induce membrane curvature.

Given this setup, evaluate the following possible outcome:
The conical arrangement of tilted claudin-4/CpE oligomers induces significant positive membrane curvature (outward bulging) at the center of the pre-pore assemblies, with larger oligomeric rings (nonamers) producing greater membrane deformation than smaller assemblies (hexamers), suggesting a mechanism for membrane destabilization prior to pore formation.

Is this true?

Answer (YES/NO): YES